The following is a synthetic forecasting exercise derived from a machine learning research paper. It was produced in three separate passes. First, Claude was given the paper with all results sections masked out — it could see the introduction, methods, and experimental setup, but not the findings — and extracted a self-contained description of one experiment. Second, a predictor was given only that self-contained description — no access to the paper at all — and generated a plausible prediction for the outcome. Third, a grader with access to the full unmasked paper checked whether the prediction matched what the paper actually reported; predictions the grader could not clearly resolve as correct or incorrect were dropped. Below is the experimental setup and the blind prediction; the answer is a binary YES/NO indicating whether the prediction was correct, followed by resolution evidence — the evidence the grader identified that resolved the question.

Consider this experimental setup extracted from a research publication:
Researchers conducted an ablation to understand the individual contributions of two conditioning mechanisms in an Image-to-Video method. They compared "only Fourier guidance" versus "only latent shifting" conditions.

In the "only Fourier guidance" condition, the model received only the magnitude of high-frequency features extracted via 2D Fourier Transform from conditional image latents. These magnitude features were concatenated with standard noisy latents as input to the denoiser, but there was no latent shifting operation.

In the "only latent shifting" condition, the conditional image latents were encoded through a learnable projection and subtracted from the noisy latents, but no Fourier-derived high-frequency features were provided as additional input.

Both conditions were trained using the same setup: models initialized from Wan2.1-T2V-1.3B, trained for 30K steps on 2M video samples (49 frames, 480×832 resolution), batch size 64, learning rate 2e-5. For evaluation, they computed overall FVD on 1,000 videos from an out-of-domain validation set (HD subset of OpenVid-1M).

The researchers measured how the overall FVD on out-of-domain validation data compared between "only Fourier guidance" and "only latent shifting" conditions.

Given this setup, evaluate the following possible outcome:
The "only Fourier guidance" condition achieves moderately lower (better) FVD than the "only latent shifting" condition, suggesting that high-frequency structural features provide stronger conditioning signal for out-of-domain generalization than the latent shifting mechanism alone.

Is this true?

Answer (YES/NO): NO